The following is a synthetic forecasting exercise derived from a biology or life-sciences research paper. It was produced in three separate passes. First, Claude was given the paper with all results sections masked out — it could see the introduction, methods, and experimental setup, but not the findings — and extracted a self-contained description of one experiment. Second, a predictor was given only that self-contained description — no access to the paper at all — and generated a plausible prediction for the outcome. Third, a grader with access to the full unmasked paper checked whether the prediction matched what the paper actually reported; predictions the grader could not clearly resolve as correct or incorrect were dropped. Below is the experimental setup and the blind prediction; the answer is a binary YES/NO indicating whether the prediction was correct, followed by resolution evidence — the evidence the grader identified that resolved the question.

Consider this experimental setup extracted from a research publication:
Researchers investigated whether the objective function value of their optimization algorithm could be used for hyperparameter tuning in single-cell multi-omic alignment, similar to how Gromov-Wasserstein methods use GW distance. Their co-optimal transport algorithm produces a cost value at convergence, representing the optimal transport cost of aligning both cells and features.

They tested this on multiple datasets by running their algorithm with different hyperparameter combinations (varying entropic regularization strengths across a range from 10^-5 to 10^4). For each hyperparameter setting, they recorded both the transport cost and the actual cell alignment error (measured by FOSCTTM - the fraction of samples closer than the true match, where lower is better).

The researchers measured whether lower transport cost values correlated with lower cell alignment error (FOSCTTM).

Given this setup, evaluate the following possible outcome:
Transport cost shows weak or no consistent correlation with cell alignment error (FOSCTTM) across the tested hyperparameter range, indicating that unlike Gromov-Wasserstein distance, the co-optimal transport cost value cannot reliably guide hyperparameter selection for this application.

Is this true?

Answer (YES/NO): NO